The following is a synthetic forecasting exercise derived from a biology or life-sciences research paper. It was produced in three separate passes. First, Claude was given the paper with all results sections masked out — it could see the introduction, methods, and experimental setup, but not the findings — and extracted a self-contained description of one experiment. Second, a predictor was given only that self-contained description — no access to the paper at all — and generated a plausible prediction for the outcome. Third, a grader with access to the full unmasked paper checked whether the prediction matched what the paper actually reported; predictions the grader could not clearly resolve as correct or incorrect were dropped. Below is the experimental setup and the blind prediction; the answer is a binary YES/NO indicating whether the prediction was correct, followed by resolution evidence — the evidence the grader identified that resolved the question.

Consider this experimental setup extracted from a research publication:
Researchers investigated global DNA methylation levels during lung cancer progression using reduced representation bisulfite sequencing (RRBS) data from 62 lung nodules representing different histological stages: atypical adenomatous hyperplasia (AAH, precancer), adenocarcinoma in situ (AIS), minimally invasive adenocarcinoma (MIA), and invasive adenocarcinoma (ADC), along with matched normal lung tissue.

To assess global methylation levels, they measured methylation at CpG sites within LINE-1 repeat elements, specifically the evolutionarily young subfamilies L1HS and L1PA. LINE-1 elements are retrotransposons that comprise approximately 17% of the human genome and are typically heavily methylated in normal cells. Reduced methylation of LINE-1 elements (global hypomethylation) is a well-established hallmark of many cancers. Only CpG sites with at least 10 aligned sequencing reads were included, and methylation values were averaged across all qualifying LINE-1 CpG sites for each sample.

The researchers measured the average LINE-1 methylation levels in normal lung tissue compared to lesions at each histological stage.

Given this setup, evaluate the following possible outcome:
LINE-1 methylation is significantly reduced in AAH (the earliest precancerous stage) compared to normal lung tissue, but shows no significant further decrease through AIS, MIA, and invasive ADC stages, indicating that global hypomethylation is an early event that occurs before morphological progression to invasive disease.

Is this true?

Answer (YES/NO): NO